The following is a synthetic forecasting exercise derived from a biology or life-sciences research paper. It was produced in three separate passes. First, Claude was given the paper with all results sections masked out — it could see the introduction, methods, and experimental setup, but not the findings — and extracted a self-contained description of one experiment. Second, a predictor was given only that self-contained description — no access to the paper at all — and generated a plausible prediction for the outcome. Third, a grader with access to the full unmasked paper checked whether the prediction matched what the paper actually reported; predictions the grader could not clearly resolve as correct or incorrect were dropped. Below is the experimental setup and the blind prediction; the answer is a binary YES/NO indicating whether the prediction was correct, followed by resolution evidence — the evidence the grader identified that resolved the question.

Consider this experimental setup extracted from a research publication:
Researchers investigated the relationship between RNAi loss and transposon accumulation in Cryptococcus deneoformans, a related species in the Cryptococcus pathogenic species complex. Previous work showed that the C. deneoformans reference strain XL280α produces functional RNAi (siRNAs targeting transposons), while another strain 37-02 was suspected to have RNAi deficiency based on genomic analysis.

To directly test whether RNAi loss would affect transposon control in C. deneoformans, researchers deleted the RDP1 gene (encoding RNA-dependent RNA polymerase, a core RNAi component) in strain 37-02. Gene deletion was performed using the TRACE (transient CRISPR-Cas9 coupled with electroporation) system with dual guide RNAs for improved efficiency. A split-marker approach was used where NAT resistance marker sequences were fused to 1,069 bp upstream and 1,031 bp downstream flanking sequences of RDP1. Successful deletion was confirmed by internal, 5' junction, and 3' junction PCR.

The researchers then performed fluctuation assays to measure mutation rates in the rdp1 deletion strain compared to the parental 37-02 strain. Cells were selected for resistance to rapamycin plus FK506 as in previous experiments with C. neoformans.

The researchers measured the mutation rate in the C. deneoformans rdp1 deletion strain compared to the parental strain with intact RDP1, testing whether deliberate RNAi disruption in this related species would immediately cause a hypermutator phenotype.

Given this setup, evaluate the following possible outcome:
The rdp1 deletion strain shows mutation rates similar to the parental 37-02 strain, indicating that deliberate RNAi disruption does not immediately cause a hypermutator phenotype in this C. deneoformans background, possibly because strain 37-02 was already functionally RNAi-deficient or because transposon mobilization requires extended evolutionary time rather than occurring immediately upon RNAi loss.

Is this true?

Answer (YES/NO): NO